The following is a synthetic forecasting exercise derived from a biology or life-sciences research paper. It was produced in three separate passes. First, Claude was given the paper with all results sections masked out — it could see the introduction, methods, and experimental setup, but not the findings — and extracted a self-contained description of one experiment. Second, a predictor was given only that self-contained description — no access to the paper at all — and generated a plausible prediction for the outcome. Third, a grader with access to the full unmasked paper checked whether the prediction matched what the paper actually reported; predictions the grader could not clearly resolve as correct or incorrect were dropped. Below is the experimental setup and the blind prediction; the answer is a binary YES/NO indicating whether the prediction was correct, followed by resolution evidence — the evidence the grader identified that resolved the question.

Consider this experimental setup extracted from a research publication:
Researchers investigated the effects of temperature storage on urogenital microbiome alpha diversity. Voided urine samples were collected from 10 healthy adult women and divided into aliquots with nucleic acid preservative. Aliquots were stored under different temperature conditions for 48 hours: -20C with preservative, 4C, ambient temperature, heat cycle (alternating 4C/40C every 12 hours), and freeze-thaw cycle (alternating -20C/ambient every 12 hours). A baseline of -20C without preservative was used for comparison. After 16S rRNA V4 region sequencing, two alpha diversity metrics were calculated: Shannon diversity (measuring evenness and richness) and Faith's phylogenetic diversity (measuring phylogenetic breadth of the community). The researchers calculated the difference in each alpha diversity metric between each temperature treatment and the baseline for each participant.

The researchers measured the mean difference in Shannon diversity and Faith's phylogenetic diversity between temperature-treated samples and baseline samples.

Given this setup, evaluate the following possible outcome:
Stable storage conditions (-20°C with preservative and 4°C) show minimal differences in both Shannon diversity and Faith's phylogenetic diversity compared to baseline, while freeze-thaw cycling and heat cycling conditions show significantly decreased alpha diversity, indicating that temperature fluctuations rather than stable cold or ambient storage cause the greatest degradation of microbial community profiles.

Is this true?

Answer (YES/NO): NO